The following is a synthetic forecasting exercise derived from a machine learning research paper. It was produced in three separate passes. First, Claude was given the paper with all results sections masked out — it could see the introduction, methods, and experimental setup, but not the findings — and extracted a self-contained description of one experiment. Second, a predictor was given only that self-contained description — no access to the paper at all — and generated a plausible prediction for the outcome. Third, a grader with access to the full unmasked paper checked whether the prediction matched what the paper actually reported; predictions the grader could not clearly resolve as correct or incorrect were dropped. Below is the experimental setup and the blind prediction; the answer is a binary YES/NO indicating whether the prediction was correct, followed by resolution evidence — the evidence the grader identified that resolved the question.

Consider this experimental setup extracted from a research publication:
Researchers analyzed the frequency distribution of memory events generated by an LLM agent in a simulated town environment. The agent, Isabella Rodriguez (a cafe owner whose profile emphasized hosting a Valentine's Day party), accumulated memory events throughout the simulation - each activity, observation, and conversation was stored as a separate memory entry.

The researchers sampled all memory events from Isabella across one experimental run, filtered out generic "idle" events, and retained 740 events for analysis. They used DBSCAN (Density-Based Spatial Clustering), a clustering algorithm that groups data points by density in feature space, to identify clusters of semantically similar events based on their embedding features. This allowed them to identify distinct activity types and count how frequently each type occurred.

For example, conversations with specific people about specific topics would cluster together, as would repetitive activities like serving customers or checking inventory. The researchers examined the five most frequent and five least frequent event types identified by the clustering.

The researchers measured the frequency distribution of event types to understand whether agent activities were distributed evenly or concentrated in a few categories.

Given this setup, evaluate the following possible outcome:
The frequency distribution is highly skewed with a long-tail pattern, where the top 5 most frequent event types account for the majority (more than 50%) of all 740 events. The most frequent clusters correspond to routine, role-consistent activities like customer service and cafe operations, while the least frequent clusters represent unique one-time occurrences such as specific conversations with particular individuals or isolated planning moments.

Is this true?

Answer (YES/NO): NO